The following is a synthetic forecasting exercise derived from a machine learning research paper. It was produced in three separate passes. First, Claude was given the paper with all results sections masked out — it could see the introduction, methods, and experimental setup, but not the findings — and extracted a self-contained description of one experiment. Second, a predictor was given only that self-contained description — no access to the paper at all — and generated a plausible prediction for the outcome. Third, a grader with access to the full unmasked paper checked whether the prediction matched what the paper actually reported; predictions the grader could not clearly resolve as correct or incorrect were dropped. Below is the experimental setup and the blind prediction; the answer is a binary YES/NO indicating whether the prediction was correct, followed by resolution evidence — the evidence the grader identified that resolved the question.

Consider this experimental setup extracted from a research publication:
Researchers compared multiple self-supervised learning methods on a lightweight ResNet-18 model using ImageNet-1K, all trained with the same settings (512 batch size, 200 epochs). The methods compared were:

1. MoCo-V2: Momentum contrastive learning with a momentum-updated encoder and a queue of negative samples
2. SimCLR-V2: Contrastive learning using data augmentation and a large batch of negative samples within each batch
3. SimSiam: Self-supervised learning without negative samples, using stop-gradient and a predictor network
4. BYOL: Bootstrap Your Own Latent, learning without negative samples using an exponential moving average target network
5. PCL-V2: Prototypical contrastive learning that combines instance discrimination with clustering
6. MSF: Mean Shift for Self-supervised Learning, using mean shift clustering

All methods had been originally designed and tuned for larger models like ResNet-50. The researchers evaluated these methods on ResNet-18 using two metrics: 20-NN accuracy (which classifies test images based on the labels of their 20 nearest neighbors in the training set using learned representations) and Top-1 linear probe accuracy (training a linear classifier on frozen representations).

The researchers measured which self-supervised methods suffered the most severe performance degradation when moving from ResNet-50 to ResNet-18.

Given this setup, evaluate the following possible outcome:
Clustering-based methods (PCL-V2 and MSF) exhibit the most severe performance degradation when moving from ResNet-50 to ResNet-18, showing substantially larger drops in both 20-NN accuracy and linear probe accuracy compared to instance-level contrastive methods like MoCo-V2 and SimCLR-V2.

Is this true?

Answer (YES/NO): NO